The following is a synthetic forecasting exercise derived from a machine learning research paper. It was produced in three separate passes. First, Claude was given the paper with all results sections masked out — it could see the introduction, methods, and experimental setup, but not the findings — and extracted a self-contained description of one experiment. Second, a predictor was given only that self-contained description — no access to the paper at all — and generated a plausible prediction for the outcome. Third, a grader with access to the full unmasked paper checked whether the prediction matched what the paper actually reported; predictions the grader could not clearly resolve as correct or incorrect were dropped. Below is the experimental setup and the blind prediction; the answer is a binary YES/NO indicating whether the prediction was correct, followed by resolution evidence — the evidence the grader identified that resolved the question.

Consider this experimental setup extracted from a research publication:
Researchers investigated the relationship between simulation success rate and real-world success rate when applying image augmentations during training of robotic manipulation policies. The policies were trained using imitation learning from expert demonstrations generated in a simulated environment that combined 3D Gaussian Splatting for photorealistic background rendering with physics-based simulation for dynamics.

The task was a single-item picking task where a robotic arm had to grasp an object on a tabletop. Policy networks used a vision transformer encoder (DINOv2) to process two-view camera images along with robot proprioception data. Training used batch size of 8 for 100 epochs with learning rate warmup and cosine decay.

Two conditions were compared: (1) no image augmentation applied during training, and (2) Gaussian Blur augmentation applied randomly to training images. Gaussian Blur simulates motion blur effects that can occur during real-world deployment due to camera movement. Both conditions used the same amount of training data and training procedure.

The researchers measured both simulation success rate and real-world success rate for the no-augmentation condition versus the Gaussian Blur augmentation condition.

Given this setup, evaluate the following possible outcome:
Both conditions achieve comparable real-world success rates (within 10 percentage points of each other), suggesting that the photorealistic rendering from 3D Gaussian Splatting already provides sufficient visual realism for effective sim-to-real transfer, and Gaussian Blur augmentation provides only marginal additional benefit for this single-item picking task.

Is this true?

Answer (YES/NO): NO